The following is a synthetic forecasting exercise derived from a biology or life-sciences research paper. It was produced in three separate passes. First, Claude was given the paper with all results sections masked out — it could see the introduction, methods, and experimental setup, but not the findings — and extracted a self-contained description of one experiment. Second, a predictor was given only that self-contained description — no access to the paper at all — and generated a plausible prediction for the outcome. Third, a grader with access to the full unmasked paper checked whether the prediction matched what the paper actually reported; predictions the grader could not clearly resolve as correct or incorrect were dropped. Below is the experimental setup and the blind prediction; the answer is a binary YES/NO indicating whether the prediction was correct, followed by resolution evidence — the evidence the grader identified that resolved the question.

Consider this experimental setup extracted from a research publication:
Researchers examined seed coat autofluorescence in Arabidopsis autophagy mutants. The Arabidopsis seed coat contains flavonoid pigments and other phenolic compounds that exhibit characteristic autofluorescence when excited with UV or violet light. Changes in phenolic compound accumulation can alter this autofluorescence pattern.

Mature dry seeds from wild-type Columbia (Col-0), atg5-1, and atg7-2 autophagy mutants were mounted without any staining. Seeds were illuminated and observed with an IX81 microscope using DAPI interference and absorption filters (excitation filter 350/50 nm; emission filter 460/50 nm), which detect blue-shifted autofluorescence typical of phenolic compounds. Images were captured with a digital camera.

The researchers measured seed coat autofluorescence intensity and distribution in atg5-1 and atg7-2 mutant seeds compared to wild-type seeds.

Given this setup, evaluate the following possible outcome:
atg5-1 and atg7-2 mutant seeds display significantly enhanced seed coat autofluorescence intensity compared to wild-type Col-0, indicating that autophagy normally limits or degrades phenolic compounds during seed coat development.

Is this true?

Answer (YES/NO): NO